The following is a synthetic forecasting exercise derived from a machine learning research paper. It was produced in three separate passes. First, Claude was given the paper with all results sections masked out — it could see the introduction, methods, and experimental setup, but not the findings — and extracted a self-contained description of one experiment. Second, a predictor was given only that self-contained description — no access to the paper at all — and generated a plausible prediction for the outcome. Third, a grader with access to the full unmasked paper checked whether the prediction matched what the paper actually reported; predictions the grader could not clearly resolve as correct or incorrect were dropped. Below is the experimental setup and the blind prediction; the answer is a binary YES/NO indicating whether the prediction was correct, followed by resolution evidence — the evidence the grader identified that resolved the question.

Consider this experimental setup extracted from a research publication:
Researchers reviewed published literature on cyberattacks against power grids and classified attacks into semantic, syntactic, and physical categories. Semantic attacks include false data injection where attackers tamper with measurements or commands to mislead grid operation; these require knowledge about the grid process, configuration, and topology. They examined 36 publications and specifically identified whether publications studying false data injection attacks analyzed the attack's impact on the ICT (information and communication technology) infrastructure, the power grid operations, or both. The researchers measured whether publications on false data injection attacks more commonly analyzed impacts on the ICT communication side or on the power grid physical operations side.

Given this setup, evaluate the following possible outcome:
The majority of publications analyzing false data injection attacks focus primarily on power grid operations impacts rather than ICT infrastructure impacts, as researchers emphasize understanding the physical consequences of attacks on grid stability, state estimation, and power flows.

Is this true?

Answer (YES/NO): YES